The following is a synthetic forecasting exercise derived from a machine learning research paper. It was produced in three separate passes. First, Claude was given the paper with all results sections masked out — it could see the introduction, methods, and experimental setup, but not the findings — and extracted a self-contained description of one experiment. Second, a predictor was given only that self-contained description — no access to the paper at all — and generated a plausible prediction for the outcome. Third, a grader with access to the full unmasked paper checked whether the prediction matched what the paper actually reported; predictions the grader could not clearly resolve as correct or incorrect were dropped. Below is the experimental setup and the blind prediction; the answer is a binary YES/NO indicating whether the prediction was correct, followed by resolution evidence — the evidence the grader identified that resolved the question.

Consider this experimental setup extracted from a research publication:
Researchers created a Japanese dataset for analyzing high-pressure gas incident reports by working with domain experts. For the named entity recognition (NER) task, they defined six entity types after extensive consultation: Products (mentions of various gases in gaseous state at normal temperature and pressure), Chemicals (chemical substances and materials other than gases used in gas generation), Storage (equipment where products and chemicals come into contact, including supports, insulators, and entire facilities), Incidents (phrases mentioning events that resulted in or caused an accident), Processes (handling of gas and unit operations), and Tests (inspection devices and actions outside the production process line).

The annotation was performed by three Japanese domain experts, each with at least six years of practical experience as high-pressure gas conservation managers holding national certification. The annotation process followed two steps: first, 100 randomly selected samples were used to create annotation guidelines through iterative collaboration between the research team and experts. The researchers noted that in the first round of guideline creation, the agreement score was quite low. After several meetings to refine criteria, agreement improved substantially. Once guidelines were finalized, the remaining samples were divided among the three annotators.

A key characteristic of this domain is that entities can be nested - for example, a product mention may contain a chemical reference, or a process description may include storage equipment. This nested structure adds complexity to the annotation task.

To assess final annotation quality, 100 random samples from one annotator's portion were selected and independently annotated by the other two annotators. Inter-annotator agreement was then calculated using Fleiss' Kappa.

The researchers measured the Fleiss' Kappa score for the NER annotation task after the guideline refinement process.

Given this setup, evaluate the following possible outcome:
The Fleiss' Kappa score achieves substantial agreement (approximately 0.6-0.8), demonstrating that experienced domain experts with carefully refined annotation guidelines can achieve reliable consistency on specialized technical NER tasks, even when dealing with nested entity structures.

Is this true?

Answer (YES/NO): NO